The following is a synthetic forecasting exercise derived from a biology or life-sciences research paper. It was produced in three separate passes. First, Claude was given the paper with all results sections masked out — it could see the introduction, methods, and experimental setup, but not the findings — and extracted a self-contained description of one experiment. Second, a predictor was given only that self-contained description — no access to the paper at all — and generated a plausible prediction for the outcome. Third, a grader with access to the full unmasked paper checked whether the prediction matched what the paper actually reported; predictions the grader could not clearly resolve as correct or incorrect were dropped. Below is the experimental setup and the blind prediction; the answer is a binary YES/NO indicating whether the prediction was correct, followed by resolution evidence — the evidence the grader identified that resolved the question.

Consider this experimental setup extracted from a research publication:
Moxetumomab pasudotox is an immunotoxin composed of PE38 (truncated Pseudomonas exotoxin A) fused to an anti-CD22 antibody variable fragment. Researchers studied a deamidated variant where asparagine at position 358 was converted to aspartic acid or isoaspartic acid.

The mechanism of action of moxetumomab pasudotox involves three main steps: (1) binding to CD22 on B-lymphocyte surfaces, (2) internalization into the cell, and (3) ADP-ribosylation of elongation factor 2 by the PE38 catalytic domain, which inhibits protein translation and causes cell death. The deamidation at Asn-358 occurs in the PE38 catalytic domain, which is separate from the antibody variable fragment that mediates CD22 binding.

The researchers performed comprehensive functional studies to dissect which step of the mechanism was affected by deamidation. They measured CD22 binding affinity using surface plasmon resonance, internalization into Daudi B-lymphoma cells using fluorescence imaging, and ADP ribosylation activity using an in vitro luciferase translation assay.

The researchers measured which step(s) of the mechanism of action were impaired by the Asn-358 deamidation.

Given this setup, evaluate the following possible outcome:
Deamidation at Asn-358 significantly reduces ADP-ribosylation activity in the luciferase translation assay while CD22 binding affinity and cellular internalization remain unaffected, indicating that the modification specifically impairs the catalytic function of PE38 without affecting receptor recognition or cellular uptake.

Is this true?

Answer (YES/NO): YES